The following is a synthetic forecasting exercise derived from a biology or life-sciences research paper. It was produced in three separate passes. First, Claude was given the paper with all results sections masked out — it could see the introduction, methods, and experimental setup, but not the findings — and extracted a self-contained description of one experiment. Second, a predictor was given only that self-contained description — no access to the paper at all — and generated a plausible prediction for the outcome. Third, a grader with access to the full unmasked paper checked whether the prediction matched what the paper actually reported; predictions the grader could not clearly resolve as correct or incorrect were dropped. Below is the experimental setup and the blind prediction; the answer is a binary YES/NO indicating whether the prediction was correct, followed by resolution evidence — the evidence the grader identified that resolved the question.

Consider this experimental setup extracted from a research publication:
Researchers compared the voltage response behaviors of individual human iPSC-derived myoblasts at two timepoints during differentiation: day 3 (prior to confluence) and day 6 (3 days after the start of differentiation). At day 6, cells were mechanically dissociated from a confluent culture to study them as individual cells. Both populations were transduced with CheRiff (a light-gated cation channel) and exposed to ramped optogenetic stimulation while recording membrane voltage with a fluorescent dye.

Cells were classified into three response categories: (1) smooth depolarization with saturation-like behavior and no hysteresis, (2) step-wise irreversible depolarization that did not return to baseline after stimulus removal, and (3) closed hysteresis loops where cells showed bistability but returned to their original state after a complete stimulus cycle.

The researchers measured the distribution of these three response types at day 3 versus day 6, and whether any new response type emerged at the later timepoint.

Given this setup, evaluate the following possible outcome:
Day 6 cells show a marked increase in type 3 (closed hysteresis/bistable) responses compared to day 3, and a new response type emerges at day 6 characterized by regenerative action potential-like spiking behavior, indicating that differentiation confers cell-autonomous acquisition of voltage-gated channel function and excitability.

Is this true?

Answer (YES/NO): NO